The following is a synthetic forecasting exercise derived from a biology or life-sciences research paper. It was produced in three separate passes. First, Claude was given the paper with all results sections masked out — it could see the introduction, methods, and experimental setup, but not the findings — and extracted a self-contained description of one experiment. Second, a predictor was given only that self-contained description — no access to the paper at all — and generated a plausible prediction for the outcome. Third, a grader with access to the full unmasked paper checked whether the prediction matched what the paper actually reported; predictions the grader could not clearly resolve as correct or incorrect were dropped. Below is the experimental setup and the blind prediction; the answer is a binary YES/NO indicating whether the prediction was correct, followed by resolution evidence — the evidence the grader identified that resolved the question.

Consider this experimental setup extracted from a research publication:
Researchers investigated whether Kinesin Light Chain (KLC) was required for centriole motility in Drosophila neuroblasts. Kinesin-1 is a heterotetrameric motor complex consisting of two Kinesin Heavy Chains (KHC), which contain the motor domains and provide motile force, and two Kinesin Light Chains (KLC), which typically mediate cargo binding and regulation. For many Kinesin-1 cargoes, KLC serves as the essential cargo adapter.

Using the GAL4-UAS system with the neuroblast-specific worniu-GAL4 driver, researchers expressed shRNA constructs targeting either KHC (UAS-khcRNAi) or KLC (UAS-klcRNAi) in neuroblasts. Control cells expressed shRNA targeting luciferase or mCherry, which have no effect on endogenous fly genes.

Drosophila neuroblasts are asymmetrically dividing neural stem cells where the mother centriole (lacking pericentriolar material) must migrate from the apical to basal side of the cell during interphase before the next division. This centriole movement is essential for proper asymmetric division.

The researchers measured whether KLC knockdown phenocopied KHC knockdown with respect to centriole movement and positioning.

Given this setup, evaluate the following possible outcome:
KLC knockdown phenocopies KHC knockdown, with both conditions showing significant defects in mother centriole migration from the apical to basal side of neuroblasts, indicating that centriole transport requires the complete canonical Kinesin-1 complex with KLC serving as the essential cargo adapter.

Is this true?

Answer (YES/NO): NO